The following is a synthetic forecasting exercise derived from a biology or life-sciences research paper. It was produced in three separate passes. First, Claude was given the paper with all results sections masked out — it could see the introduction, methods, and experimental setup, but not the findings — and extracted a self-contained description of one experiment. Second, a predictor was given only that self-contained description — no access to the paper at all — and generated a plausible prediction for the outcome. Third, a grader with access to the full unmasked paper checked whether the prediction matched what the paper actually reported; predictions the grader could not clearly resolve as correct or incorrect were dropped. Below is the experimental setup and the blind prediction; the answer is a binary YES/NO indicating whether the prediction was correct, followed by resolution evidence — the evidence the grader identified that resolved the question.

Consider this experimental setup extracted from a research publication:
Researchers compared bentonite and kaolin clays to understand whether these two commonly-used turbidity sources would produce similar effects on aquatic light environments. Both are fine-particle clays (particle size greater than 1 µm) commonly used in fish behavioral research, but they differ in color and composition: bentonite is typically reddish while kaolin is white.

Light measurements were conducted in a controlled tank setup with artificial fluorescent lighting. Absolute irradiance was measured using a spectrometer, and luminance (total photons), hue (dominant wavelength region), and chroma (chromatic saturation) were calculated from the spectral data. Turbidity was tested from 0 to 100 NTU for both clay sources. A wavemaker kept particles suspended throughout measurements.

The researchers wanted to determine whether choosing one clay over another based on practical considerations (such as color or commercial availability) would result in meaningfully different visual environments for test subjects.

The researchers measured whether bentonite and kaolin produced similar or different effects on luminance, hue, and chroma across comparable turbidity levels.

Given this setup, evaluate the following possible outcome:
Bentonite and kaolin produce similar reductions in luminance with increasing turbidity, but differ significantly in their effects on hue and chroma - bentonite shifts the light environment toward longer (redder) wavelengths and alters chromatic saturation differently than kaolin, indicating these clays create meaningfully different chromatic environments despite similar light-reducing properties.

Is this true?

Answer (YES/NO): NO